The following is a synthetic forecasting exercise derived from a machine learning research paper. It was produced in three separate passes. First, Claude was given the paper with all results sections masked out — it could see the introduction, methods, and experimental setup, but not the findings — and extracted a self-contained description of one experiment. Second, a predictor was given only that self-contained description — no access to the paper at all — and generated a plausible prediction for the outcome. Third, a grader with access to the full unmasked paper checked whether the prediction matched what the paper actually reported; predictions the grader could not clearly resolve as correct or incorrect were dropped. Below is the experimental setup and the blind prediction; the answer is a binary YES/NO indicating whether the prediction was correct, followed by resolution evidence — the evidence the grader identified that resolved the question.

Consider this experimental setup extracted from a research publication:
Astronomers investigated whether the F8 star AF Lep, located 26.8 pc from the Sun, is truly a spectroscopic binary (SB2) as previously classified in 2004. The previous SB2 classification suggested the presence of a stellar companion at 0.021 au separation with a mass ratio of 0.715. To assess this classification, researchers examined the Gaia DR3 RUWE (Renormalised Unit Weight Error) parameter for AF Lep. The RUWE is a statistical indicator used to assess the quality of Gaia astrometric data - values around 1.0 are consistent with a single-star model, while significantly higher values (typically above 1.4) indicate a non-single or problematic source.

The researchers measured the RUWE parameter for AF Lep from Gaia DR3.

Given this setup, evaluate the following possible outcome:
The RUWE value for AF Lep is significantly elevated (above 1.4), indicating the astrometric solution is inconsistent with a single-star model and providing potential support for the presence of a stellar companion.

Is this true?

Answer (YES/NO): NO